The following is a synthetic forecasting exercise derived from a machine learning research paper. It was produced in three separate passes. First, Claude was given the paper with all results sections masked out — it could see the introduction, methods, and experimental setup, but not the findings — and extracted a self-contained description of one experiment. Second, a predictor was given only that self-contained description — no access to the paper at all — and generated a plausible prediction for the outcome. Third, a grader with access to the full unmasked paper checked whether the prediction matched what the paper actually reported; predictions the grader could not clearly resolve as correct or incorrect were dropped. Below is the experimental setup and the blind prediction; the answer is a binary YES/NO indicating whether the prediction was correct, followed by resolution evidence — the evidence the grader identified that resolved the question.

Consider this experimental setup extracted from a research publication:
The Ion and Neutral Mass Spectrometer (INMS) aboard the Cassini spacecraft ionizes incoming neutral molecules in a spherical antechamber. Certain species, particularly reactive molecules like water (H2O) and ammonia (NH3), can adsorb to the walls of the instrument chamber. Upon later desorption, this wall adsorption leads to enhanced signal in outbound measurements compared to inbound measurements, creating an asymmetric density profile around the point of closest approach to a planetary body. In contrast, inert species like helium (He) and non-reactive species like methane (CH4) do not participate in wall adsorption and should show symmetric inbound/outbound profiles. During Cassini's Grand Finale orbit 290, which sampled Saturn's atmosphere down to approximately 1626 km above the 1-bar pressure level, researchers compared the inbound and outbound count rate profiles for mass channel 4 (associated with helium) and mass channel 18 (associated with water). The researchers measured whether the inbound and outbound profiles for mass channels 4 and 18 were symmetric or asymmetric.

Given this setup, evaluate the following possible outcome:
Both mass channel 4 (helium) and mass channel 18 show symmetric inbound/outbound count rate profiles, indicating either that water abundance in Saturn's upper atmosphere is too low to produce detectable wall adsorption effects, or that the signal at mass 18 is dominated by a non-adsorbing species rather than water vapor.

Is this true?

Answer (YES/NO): NO